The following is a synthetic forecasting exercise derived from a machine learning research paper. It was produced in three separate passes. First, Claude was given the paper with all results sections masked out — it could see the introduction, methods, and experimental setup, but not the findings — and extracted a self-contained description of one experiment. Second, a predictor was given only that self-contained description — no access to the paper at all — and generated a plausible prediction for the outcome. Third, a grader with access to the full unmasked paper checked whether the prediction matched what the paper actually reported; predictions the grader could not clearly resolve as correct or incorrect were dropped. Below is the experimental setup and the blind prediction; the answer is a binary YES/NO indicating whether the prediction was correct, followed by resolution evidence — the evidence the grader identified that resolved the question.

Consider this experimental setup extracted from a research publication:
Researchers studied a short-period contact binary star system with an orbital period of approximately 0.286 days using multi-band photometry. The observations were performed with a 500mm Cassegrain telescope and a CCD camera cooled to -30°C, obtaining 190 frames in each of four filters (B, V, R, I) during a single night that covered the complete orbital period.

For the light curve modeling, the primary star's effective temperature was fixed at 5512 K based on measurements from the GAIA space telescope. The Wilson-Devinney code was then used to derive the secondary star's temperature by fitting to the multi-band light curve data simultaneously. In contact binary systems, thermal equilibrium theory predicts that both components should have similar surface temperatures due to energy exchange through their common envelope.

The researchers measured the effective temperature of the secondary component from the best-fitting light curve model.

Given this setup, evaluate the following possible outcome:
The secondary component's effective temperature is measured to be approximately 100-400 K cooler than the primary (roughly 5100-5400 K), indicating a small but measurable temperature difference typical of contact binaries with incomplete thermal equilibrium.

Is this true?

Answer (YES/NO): NO